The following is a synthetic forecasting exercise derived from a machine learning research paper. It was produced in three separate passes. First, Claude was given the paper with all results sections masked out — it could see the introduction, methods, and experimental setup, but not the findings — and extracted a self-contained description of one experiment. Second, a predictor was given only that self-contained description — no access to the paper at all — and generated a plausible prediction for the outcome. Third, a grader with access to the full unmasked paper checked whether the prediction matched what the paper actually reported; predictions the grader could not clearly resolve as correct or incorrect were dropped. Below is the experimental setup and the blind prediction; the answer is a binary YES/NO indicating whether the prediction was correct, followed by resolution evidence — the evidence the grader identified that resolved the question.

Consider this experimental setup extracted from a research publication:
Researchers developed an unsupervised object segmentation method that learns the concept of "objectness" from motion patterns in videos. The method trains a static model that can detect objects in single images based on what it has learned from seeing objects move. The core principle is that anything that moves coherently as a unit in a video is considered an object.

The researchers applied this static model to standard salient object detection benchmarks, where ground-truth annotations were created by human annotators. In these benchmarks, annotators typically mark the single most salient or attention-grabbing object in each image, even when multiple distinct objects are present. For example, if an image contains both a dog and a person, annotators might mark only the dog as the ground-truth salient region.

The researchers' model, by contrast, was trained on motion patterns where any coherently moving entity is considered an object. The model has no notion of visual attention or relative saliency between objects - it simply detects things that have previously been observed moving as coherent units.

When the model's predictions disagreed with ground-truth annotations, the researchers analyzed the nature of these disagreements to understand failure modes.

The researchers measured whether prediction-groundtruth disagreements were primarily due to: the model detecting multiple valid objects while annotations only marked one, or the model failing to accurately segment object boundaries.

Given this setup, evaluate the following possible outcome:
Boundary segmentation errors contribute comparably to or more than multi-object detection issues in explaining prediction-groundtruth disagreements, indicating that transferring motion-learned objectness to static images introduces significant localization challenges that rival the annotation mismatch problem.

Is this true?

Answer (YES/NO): NO